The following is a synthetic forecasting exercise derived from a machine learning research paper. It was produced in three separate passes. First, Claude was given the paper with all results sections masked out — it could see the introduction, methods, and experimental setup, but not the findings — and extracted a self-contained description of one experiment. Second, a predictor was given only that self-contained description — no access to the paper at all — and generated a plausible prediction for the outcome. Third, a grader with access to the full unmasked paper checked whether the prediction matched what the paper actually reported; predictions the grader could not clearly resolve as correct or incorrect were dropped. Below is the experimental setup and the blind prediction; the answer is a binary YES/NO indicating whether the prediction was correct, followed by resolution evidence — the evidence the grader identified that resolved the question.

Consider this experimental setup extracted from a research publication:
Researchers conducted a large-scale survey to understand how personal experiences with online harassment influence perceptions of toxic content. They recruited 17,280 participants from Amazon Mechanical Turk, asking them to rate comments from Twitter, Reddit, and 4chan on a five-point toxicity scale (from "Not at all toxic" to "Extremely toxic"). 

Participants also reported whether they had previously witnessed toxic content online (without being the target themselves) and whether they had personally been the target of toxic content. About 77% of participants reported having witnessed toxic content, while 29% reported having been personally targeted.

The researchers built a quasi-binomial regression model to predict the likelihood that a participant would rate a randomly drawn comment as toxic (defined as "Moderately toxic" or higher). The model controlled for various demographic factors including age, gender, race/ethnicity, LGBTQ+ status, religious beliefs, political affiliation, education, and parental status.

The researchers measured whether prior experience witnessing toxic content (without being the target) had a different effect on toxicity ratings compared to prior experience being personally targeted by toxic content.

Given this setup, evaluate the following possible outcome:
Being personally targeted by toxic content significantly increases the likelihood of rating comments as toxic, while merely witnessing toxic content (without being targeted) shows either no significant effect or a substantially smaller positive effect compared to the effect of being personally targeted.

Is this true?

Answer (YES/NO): NO